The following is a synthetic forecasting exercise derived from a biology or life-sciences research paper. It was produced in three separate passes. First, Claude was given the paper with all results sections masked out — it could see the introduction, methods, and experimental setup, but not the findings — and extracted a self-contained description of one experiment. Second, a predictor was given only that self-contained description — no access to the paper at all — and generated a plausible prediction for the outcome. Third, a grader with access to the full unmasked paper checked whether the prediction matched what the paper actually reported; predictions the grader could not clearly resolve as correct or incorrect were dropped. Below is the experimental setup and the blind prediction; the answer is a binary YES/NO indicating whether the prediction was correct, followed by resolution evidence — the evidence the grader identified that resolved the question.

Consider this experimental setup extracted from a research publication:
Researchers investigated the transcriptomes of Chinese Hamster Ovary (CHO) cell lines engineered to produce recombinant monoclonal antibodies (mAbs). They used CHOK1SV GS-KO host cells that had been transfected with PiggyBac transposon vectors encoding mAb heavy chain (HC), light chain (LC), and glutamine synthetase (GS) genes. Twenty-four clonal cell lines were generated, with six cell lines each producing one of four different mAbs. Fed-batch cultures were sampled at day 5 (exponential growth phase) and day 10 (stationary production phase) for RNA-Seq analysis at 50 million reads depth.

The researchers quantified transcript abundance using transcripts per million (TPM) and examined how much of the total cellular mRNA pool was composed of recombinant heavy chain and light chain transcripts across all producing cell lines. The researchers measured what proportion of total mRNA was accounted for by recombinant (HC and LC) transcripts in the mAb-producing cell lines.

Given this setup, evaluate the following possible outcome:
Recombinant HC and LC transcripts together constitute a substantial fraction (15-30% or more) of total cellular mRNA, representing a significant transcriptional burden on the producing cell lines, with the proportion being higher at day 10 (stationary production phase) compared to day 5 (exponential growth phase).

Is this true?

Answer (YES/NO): YES